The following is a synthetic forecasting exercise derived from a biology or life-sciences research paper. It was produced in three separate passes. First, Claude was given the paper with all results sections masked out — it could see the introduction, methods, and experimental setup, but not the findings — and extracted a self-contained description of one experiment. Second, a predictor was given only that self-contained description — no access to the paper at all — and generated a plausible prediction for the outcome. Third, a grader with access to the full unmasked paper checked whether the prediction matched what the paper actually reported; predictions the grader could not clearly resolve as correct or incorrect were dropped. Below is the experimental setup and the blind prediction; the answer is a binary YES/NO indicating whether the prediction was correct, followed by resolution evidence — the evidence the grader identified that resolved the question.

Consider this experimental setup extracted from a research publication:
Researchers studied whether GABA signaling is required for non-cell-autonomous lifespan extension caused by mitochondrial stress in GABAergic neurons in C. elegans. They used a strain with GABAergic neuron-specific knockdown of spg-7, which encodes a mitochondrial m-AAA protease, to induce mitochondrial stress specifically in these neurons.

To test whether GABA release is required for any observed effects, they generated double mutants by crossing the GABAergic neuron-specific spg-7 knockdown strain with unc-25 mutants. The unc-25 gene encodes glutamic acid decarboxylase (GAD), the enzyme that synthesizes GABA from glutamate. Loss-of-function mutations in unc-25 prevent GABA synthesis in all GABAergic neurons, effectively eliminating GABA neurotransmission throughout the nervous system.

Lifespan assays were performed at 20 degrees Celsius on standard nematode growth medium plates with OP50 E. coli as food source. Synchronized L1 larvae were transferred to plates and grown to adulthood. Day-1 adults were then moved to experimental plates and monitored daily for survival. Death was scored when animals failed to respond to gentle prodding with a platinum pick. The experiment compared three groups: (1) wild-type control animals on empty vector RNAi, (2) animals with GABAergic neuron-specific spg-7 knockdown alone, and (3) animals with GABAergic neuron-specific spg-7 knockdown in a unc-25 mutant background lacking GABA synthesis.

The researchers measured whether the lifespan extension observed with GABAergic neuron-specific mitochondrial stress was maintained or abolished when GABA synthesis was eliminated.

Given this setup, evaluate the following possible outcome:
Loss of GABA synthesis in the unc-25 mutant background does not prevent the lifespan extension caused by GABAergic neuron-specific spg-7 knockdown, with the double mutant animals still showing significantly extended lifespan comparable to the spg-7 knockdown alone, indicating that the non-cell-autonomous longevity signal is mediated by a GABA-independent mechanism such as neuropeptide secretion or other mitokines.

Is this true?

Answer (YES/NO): NO